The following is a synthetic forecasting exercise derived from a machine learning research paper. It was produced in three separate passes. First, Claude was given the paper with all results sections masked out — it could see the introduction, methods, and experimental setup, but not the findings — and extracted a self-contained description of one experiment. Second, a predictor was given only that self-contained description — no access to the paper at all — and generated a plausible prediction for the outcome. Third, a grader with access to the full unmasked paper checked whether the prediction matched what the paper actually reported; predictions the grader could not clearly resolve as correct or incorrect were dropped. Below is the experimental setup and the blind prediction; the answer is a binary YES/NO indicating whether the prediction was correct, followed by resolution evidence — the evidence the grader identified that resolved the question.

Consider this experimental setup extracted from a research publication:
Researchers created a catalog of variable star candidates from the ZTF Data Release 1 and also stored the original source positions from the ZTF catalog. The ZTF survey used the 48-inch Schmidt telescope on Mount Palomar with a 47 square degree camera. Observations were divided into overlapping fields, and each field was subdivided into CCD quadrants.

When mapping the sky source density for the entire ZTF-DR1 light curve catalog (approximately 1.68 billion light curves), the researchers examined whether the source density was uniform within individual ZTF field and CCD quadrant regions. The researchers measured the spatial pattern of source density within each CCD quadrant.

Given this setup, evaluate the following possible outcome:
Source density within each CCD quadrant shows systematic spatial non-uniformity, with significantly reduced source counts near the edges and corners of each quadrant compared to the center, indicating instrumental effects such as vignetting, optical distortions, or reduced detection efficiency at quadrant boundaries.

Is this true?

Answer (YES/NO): NO